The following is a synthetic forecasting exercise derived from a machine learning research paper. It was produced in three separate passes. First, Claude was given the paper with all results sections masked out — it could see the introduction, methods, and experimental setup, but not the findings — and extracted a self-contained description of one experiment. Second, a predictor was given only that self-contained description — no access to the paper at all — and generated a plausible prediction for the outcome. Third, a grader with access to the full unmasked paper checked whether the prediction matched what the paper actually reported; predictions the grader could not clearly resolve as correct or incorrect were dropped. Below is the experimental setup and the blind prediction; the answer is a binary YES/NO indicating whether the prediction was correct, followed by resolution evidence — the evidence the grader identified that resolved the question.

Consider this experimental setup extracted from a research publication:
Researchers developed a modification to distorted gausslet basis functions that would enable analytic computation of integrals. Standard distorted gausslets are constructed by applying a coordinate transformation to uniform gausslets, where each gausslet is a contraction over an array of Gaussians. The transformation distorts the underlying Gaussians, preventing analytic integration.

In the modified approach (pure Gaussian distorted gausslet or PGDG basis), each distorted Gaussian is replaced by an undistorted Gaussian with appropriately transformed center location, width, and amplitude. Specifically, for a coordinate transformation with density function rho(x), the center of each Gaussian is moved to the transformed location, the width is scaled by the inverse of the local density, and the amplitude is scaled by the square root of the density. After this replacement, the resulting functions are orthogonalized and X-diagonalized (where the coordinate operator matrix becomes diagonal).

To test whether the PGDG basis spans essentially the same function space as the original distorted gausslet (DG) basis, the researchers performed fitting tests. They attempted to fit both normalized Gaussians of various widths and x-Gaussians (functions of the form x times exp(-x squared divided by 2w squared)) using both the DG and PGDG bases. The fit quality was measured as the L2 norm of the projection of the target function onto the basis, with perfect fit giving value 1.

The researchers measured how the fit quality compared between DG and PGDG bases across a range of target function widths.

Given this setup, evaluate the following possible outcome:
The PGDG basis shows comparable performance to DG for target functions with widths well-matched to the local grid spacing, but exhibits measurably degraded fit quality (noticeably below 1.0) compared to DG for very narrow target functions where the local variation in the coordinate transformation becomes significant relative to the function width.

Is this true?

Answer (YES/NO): NO